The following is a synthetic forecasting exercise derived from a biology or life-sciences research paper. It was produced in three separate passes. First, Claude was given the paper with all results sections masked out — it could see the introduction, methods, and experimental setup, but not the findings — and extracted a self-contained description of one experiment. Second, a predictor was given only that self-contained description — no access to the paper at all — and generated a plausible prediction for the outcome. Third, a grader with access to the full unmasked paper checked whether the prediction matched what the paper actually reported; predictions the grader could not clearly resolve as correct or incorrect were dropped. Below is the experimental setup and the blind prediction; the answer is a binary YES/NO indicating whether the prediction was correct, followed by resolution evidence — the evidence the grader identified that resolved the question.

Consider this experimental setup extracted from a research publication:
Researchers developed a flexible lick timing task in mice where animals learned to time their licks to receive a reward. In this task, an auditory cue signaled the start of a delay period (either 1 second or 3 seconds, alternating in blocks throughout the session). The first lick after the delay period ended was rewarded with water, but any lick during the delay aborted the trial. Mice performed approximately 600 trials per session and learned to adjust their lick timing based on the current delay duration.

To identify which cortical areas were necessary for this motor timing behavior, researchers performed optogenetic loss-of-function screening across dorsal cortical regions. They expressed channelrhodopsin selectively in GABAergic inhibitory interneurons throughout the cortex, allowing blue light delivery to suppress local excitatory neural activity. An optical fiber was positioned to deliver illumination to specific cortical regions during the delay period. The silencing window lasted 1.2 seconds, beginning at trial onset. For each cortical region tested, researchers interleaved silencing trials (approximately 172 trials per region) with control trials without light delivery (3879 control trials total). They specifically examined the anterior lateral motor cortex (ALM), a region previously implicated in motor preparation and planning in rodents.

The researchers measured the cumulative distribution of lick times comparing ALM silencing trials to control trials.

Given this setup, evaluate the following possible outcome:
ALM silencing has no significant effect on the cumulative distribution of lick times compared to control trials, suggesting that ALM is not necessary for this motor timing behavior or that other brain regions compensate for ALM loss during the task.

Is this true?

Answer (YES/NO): NO